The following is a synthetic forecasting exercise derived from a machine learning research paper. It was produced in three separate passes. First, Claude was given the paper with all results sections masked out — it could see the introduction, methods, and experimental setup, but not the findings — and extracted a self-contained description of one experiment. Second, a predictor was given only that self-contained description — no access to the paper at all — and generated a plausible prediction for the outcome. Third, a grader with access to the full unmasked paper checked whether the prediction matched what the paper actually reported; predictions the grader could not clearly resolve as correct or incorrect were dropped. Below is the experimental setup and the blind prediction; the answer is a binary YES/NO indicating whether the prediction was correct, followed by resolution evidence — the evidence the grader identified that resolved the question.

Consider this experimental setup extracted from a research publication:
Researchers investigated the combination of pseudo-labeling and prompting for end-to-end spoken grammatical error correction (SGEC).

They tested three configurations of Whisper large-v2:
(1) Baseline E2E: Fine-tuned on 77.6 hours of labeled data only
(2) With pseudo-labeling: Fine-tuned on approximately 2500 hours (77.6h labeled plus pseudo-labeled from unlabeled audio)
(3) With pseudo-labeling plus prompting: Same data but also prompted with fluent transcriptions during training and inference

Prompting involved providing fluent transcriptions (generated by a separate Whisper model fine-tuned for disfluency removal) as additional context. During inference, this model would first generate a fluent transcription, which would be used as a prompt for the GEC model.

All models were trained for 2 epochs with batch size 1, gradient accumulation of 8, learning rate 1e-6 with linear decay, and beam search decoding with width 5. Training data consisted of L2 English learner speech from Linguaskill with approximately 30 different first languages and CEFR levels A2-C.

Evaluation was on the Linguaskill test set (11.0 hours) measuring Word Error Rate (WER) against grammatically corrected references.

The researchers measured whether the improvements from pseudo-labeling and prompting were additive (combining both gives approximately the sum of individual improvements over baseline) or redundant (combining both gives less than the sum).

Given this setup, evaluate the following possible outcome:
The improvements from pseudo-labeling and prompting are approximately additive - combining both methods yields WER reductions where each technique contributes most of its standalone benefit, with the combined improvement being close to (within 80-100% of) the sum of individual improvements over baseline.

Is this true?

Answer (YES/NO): NO